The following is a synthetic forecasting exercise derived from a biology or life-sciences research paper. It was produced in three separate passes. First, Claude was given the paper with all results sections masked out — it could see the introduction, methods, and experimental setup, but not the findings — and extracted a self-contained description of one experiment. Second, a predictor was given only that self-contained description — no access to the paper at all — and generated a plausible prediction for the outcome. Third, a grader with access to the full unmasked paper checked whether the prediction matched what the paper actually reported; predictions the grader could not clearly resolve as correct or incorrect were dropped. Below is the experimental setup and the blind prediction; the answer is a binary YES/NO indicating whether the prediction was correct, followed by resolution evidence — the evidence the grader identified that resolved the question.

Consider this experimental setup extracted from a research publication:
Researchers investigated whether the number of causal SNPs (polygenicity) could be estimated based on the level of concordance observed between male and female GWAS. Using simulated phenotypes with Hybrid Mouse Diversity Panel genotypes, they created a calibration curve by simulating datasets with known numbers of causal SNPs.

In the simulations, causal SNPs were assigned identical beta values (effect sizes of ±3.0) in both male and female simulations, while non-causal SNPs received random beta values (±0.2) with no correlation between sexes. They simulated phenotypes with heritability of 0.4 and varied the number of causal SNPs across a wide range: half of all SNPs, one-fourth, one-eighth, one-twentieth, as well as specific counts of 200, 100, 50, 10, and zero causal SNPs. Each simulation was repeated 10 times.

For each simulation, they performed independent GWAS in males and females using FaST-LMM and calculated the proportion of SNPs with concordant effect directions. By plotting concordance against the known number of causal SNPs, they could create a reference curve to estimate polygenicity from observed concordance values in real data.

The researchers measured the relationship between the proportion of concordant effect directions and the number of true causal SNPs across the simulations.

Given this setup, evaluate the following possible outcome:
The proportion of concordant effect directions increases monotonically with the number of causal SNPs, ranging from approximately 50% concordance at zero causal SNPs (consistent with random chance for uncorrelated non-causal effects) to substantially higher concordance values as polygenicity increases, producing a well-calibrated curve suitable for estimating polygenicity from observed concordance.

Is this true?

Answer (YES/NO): YES